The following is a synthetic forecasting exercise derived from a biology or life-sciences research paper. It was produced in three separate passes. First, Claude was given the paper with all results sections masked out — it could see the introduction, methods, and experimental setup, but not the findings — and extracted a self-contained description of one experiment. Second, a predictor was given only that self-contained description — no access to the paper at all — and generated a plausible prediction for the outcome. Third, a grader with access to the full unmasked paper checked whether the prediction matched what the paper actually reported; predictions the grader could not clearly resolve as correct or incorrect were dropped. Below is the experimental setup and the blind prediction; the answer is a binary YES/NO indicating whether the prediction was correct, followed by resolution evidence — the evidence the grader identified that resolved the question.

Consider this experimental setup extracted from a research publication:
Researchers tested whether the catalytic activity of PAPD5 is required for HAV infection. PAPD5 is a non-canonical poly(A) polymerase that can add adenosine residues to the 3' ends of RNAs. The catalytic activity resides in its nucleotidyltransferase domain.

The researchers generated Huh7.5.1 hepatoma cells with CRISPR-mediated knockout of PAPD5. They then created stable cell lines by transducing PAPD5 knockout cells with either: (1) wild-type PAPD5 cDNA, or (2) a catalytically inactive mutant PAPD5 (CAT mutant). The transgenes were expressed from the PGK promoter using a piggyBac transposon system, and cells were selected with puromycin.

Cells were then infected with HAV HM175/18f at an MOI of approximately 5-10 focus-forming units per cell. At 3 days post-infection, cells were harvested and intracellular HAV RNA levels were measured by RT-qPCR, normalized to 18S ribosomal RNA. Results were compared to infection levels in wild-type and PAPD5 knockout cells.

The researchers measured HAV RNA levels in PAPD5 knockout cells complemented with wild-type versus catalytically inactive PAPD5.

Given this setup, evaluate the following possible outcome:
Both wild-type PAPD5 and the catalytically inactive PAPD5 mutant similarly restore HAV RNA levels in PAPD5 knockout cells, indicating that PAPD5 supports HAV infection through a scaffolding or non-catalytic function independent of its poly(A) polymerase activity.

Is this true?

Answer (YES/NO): NO